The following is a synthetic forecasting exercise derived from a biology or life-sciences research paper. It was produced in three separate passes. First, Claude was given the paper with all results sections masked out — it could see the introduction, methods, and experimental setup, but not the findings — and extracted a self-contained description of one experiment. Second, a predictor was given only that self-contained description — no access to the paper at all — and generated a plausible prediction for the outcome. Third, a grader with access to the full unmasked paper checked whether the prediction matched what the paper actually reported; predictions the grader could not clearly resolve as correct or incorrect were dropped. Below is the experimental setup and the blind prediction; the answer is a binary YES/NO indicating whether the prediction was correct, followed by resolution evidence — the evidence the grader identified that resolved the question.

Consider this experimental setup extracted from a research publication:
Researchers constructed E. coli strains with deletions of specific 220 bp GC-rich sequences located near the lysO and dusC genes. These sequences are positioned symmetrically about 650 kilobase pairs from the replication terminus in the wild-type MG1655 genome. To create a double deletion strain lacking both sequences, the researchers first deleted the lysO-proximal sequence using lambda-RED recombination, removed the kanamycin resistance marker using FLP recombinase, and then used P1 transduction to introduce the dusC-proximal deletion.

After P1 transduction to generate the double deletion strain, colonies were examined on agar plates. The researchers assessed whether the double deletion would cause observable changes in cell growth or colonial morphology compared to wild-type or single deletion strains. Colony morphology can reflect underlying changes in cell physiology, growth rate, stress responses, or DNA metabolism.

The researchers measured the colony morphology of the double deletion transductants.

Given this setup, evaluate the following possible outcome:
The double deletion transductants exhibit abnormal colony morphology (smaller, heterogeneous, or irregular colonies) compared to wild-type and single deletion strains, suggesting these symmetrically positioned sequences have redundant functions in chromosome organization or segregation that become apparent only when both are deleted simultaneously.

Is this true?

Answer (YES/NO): YES